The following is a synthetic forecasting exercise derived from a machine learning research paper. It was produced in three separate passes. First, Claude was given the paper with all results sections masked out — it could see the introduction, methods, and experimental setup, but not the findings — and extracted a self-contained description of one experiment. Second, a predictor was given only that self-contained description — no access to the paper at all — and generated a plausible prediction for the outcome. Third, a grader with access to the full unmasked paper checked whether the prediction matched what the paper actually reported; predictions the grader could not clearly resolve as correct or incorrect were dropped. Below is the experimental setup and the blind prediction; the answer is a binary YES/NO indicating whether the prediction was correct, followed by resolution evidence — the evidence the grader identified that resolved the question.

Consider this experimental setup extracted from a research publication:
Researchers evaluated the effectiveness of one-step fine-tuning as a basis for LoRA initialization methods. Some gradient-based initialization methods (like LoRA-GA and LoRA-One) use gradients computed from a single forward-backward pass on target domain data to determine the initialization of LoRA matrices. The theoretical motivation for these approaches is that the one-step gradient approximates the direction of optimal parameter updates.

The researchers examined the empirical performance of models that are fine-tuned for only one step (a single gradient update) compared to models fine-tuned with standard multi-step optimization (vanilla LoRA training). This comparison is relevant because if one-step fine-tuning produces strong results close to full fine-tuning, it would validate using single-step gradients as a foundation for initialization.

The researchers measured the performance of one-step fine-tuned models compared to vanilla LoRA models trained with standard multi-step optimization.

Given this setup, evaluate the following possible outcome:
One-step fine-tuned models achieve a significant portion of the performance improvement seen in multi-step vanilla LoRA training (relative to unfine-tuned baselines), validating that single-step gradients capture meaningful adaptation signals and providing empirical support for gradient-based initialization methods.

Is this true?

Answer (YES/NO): NO